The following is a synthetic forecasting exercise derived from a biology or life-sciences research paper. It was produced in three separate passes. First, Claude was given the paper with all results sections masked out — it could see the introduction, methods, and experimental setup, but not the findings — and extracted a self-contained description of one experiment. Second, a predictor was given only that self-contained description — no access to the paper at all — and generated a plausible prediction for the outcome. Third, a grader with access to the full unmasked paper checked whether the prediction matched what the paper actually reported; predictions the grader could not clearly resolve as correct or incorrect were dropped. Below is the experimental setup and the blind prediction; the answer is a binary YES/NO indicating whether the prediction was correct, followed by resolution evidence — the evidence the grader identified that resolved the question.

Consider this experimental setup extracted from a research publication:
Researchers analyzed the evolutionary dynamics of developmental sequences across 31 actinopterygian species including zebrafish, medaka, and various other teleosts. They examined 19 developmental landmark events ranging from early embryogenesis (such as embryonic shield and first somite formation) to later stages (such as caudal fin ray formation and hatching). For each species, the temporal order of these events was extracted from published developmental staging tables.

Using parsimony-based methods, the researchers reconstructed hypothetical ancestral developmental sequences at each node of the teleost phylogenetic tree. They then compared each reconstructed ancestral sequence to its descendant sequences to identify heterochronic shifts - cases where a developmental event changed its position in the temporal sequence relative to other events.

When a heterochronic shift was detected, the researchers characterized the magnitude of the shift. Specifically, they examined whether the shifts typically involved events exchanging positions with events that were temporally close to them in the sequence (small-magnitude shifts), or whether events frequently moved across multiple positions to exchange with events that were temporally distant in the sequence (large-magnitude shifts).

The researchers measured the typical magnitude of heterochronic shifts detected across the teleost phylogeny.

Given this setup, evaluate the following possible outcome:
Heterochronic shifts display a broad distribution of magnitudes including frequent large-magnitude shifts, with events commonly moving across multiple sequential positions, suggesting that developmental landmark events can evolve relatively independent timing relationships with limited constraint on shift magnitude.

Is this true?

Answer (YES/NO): NO